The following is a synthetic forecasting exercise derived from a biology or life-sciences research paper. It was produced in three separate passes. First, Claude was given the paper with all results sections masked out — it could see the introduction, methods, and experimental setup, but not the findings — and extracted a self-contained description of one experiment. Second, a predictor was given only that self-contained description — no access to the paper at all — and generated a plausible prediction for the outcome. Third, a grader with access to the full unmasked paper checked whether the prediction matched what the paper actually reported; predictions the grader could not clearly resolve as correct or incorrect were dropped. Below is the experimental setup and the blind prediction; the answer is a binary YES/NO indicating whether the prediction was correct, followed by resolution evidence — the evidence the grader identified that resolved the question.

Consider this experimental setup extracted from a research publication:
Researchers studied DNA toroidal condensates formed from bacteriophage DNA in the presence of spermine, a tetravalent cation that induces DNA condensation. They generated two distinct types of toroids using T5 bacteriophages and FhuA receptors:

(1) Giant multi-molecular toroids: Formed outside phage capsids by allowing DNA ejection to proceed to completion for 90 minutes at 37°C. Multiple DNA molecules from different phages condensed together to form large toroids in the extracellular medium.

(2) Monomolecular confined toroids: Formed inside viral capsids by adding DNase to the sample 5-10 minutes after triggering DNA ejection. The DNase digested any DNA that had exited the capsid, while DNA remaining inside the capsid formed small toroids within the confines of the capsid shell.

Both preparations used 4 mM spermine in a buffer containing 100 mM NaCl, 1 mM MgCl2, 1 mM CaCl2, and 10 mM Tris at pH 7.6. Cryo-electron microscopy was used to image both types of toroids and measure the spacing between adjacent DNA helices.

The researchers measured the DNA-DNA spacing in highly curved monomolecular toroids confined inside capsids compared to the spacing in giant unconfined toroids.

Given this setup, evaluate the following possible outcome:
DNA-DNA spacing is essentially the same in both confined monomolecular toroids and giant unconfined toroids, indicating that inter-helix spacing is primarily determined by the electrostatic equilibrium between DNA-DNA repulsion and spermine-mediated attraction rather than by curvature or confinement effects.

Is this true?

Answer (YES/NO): NO